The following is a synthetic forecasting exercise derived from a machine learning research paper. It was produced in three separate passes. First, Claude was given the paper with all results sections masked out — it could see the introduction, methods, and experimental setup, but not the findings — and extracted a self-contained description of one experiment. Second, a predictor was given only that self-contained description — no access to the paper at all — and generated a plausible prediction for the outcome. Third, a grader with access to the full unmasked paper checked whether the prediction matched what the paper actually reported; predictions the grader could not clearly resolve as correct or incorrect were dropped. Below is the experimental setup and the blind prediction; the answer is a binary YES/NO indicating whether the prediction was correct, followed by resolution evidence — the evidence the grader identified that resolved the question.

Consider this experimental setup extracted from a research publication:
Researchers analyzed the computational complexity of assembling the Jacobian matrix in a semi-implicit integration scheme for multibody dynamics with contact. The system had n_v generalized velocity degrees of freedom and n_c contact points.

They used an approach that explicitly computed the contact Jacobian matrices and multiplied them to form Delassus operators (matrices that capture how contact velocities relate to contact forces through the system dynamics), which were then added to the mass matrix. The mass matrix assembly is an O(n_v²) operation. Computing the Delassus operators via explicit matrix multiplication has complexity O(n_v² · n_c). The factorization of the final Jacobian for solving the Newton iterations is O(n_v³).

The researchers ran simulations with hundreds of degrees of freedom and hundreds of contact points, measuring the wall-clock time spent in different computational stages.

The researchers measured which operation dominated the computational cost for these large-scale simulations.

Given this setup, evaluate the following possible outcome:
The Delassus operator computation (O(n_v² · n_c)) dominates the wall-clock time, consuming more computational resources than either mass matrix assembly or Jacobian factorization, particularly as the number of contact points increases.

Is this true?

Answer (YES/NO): YES